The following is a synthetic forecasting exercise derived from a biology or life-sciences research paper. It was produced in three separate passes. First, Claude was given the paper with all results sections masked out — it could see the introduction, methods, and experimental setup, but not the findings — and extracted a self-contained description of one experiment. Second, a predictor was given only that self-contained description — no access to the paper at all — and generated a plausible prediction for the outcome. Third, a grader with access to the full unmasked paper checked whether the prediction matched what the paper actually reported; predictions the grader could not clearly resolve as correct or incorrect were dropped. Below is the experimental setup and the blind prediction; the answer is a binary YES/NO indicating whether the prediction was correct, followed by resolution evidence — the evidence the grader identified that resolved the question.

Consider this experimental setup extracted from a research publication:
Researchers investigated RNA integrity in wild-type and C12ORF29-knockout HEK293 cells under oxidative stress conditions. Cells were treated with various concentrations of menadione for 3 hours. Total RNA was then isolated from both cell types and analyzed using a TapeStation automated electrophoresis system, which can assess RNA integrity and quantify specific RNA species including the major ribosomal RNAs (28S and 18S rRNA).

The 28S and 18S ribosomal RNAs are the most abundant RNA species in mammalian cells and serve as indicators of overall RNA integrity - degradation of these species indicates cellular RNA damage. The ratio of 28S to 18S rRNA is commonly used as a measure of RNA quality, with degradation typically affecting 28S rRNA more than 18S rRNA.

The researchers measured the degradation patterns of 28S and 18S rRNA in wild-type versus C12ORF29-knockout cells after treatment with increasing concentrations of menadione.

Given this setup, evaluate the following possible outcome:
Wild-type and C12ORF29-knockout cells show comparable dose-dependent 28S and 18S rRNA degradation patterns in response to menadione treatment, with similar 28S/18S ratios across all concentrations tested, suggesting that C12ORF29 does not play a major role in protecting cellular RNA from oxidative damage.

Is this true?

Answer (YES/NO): NO